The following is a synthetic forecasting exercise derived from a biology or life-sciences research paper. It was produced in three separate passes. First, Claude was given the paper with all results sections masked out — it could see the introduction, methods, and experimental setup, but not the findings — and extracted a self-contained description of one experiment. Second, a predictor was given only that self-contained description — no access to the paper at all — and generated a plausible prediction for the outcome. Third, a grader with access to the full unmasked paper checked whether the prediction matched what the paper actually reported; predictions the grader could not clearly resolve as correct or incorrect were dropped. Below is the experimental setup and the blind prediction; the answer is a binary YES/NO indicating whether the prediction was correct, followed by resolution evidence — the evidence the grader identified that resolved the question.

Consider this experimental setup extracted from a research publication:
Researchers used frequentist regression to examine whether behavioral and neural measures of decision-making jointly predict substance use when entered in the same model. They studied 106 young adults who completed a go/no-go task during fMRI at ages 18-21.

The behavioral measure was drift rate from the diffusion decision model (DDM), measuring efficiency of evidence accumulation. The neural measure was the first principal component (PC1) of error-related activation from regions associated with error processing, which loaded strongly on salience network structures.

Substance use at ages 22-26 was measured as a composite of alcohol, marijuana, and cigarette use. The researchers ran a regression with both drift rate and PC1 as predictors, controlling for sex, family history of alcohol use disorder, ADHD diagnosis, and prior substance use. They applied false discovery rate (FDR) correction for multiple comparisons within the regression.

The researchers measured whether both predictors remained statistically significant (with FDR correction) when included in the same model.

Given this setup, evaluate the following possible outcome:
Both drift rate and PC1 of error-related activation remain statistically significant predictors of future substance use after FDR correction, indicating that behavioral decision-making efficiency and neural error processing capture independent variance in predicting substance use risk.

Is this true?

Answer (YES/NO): NO